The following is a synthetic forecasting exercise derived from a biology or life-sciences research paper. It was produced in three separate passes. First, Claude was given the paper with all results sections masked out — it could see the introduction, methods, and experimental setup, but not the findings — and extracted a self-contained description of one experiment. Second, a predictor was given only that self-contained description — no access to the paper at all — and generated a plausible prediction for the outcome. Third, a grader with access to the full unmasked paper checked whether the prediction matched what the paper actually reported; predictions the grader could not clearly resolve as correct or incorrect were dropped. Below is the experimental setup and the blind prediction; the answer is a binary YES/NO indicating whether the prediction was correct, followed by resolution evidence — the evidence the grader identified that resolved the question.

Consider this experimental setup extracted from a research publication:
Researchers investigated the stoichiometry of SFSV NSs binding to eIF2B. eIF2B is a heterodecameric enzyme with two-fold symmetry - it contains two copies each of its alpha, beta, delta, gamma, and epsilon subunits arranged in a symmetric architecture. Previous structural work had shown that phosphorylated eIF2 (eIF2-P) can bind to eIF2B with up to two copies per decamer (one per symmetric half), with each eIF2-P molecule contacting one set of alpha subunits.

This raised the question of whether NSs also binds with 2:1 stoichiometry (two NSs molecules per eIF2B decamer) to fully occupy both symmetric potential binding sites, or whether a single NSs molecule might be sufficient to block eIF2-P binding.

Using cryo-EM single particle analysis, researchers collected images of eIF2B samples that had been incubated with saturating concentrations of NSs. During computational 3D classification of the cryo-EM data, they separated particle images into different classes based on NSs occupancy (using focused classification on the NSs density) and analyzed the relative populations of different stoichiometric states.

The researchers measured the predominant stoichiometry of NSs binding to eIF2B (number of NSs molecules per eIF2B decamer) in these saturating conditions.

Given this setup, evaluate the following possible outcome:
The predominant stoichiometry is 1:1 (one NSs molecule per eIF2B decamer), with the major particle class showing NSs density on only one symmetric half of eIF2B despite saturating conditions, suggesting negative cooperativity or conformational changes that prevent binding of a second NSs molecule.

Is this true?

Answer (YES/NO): NO